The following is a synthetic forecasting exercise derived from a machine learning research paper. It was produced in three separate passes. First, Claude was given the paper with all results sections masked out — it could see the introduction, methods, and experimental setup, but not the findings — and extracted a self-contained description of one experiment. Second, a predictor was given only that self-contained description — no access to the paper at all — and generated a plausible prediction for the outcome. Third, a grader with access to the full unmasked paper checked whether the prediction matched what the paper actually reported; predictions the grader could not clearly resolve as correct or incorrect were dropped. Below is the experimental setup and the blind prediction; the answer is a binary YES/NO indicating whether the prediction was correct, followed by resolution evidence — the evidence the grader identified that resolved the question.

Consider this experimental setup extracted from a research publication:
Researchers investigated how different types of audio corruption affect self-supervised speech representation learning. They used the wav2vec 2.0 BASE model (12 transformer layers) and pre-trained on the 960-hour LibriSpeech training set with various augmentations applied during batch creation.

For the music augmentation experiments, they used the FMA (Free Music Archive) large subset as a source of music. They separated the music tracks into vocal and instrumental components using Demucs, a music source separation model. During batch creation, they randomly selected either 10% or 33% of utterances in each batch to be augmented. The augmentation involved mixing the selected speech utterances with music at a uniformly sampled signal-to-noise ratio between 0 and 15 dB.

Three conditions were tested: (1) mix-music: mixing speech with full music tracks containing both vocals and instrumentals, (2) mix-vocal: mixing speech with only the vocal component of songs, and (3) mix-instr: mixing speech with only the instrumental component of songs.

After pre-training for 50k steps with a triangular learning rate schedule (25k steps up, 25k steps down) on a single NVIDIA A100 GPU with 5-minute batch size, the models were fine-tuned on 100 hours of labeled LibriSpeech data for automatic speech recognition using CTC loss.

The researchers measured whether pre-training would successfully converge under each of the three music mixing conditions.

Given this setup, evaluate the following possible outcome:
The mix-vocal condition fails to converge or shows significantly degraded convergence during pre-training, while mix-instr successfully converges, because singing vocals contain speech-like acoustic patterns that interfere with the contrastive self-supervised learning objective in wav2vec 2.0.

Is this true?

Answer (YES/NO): YES